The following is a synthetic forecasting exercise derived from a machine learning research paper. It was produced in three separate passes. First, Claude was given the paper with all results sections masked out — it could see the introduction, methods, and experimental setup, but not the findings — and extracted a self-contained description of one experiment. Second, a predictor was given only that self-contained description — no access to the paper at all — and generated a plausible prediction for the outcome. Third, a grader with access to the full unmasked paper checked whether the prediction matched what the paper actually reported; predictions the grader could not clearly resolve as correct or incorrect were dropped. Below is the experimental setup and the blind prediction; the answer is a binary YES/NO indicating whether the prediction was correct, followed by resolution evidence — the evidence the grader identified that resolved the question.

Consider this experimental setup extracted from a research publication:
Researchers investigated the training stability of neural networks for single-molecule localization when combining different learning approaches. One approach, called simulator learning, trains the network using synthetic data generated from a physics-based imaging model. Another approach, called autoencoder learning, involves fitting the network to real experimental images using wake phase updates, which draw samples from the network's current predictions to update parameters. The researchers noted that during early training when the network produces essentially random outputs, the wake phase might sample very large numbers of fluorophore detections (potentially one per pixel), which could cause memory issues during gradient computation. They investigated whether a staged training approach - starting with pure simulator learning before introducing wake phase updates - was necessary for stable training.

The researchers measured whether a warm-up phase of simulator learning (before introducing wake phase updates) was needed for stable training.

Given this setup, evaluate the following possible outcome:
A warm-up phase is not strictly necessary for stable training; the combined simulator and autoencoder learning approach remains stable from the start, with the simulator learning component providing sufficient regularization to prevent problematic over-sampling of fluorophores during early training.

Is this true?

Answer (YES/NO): NO